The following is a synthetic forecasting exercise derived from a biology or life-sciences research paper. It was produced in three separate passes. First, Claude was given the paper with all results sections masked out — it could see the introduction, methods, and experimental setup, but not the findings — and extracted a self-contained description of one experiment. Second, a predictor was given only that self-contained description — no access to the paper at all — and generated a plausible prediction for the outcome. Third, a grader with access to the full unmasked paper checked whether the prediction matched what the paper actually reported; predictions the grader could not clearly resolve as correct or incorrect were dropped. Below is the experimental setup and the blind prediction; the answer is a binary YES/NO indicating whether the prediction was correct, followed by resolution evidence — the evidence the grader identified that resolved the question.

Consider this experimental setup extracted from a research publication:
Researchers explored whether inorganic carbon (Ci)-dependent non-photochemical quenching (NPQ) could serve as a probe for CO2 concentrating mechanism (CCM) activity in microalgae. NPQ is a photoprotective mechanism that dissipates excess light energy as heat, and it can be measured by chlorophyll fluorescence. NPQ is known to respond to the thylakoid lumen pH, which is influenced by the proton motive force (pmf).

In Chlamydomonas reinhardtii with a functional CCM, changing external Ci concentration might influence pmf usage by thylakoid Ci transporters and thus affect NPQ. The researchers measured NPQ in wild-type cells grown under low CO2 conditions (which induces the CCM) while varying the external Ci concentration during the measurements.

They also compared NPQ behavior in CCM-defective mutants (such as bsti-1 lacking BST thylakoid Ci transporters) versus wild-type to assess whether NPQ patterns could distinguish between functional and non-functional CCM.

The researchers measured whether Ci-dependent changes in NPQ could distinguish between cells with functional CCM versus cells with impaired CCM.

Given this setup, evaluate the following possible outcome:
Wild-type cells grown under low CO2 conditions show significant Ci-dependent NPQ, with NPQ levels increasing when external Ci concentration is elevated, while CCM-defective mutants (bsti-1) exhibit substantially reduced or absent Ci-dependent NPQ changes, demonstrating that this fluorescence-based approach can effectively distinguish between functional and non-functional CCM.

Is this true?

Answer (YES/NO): NO